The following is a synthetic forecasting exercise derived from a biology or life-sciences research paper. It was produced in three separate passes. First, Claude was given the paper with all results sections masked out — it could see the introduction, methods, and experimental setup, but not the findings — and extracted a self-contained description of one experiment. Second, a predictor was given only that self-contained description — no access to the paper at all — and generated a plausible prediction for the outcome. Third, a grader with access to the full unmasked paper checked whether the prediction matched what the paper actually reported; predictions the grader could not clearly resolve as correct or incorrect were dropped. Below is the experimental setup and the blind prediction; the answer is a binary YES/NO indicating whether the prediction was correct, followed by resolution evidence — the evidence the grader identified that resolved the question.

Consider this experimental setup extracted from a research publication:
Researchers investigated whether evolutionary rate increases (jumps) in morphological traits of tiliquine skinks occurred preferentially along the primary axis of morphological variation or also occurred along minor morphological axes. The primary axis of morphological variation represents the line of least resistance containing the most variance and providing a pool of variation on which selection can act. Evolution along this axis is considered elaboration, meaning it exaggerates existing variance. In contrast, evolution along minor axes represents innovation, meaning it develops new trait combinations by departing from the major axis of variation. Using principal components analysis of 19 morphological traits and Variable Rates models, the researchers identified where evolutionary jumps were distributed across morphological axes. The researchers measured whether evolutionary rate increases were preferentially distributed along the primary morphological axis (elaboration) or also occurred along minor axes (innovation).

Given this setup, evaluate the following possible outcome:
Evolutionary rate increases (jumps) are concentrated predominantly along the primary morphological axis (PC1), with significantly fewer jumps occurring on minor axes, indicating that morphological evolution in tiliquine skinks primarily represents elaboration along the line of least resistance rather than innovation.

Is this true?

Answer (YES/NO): NO